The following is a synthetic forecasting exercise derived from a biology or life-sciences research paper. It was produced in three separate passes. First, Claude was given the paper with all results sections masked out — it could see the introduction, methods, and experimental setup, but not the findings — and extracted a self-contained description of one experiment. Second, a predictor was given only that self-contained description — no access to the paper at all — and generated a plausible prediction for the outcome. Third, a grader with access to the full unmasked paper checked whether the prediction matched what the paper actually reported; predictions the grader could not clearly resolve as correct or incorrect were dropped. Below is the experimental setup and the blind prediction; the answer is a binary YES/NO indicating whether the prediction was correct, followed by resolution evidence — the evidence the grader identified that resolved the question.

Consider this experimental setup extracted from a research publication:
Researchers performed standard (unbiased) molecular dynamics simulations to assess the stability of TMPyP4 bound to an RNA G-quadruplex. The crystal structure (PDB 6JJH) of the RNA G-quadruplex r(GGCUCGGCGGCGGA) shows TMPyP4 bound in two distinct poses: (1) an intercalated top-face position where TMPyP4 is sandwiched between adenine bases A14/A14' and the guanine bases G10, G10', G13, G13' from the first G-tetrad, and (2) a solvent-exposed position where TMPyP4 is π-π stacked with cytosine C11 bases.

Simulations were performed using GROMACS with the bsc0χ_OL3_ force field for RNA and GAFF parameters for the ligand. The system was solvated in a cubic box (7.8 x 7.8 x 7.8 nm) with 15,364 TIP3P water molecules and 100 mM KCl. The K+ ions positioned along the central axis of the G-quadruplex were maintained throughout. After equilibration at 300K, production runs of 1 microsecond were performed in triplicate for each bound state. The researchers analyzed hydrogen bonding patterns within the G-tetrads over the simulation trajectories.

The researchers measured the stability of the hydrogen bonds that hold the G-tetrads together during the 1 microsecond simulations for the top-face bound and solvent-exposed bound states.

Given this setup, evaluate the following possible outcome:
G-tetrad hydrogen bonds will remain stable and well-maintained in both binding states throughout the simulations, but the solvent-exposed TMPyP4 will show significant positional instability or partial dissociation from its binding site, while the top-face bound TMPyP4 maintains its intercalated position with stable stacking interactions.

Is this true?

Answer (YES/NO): NO